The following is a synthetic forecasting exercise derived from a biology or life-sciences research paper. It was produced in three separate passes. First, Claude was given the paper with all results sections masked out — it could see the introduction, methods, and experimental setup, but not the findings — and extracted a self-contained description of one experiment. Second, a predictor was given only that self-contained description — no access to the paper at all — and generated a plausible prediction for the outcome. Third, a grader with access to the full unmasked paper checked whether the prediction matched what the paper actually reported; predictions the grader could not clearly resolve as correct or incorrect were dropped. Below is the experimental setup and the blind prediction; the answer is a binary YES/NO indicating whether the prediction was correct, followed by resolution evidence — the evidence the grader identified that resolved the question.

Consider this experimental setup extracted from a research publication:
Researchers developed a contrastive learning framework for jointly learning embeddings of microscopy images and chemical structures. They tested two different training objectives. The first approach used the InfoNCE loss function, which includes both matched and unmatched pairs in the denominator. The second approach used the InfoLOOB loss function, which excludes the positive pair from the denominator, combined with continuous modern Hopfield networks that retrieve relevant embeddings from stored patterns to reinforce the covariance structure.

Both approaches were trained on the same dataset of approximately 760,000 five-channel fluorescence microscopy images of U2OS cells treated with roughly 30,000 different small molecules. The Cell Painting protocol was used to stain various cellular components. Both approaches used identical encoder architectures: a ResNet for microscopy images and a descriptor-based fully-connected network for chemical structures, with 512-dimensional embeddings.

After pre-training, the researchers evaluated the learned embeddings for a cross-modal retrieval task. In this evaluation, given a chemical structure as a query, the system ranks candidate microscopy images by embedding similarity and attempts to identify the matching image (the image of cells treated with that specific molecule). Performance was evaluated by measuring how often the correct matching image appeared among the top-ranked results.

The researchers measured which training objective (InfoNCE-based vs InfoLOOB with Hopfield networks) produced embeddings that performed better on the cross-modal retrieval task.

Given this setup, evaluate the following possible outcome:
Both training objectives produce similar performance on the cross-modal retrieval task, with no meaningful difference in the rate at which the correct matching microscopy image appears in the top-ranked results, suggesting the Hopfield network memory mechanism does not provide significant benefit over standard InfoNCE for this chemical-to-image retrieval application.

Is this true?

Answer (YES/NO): NO